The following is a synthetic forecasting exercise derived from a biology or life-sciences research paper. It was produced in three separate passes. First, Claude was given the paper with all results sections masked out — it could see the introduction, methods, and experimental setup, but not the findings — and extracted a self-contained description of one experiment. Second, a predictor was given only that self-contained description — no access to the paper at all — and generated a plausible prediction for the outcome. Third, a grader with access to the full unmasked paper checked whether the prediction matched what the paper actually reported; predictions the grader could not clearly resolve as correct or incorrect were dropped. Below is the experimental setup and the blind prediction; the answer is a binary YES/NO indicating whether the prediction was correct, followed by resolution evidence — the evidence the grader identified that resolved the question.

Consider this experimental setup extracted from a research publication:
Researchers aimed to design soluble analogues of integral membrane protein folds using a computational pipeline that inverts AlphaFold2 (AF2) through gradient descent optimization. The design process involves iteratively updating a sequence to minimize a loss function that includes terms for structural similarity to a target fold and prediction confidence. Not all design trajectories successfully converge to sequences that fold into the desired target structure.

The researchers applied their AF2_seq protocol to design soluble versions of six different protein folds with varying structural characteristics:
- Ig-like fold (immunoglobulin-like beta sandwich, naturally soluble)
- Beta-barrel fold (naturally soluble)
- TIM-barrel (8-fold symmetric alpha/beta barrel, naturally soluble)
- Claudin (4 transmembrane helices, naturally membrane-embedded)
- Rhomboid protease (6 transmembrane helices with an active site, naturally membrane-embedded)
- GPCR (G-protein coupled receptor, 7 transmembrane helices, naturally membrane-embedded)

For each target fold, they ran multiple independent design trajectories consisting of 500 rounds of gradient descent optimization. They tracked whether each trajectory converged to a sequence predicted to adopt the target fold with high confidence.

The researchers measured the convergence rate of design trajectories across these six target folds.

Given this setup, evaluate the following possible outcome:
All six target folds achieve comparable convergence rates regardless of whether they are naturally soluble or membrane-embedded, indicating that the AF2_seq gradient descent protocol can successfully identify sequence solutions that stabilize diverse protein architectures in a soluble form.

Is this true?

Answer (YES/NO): NO